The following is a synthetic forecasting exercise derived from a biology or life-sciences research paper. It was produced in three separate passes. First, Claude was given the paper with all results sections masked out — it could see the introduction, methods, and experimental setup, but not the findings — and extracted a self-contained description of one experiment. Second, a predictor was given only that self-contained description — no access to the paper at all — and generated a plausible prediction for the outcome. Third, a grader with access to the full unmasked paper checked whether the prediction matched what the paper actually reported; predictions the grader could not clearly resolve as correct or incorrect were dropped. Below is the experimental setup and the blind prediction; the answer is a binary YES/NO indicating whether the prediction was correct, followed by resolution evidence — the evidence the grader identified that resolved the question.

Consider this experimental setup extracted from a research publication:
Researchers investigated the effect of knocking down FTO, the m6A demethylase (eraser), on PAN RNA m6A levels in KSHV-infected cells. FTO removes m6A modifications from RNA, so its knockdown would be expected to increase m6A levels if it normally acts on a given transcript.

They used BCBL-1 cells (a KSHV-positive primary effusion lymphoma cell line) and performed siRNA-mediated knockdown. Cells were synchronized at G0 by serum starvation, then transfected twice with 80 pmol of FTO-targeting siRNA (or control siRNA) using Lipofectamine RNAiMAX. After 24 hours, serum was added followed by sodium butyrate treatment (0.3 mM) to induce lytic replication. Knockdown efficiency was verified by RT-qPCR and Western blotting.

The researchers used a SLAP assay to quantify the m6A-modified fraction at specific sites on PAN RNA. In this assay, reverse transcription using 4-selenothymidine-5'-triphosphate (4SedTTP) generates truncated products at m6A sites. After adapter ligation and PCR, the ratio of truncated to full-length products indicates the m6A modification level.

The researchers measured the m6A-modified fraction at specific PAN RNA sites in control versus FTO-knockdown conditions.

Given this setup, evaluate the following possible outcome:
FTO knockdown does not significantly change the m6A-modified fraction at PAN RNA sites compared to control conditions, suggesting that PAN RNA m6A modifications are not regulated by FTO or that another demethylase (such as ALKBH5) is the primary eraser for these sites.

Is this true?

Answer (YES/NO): NO